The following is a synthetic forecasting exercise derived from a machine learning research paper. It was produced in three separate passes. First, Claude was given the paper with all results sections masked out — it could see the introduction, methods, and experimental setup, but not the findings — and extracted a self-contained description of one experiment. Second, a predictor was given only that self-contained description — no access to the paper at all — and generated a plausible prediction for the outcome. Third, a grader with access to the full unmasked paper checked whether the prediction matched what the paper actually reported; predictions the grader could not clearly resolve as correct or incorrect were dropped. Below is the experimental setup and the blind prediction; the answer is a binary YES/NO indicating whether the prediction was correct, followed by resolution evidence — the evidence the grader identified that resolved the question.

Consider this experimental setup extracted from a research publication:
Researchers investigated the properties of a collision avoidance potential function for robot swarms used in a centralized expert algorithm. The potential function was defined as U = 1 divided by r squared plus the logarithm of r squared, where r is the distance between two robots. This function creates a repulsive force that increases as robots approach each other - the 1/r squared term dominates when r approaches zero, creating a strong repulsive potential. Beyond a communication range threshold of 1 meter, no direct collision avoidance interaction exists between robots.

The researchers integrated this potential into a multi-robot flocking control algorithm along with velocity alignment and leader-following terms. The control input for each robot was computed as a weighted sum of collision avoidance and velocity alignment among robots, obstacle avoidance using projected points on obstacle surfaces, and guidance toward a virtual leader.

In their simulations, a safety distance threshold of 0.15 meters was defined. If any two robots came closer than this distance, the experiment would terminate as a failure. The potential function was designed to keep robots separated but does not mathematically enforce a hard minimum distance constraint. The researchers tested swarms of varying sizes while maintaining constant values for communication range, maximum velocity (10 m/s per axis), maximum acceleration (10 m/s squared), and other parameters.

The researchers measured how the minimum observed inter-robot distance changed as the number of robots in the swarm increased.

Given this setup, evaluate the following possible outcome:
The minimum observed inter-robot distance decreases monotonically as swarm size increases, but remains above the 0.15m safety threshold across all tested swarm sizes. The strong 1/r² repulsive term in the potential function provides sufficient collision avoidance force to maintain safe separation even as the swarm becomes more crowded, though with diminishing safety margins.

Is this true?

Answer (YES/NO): YES